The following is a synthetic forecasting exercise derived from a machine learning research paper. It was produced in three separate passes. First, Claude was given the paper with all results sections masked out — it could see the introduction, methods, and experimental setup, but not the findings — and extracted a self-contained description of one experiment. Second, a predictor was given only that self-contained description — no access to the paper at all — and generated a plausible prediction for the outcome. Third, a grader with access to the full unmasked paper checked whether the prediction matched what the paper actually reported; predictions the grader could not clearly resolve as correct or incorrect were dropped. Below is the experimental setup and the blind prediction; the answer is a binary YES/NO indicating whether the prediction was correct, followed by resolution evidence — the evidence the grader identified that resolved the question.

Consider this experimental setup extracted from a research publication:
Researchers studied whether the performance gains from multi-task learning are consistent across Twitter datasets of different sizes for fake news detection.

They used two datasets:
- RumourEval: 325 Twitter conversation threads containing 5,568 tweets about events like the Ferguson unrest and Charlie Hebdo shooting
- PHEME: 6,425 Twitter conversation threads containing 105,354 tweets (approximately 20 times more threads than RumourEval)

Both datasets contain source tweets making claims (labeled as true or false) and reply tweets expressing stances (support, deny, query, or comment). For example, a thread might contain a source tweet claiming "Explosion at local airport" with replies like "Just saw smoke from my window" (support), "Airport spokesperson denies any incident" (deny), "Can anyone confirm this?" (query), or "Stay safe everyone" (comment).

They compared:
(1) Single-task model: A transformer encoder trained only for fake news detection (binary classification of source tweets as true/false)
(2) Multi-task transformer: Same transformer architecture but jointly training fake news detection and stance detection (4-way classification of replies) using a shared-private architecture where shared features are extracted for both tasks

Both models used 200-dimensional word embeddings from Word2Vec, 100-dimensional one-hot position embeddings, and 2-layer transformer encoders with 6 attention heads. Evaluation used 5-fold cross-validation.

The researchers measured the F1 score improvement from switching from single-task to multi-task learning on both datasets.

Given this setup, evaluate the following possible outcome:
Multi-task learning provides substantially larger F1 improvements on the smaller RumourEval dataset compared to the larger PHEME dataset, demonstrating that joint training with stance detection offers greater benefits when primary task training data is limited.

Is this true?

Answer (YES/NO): NO